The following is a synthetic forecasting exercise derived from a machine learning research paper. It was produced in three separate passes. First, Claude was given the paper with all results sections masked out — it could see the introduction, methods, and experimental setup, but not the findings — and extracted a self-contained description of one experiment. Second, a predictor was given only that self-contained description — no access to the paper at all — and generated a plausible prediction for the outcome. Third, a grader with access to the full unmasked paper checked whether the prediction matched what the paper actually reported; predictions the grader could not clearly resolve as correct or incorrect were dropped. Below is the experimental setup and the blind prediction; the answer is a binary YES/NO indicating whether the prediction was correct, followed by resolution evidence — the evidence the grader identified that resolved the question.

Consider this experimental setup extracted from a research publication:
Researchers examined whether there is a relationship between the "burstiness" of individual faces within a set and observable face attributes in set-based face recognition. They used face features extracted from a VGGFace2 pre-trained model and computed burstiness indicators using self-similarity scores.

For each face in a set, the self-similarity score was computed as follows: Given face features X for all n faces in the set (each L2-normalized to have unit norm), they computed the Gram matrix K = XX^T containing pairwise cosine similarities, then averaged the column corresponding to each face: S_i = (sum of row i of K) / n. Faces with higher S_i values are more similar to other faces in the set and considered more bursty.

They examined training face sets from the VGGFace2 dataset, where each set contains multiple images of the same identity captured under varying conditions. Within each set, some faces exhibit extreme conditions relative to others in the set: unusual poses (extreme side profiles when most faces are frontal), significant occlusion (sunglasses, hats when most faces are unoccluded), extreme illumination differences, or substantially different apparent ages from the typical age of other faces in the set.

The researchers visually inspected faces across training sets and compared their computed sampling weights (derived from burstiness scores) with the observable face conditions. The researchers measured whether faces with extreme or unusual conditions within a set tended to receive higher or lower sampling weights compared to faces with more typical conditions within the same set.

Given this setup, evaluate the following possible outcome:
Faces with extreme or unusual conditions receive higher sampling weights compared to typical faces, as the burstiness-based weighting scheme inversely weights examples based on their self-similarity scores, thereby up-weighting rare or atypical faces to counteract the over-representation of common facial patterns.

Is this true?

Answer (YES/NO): YES